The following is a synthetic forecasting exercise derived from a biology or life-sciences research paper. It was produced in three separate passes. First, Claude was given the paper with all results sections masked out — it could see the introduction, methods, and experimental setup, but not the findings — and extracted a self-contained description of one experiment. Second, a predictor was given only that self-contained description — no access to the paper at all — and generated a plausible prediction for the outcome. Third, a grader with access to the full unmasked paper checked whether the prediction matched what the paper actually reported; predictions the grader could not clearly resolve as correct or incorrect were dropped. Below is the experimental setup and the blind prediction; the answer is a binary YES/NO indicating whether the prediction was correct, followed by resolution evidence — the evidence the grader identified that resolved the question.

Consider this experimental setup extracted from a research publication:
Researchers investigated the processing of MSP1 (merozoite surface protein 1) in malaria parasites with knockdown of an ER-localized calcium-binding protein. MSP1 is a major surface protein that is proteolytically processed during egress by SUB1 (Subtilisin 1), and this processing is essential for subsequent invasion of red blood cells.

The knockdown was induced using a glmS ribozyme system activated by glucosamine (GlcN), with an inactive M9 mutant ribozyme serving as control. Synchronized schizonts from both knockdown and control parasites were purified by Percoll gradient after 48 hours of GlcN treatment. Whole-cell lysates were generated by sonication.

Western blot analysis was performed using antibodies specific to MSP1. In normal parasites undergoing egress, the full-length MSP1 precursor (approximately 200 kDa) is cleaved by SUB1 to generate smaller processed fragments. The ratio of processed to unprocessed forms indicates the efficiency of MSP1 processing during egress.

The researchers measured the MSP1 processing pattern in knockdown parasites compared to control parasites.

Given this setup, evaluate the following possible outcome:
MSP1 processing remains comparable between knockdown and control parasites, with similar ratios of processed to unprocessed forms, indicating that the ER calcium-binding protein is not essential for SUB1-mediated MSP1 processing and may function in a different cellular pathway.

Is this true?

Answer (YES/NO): NO